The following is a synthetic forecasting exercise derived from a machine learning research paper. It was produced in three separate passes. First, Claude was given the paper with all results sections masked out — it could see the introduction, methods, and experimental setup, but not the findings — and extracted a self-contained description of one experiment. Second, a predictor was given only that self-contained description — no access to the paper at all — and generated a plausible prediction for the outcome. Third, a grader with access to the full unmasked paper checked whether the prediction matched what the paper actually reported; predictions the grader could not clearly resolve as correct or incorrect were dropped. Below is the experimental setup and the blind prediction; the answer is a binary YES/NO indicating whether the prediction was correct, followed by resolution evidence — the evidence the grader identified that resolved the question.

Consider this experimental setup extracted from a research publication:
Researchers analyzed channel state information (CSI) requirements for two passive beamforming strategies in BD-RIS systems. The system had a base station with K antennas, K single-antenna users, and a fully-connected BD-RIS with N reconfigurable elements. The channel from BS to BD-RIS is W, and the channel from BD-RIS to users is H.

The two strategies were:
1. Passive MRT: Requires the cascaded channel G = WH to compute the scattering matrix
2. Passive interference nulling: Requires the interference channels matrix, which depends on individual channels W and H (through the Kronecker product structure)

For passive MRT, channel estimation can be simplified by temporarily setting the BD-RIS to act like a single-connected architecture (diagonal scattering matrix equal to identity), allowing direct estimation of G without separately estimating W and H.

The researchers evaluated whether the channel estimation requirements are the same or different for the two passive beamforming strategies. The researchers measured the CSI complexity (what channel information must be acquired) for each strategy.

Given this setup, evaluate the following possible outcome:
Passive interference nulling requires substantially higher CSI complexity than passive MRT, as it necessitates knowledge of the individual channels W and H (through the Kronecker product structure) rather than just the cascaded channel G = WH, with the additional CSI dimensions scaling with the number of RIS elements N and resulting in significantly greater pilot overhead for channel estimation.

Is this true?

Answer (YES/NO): NO